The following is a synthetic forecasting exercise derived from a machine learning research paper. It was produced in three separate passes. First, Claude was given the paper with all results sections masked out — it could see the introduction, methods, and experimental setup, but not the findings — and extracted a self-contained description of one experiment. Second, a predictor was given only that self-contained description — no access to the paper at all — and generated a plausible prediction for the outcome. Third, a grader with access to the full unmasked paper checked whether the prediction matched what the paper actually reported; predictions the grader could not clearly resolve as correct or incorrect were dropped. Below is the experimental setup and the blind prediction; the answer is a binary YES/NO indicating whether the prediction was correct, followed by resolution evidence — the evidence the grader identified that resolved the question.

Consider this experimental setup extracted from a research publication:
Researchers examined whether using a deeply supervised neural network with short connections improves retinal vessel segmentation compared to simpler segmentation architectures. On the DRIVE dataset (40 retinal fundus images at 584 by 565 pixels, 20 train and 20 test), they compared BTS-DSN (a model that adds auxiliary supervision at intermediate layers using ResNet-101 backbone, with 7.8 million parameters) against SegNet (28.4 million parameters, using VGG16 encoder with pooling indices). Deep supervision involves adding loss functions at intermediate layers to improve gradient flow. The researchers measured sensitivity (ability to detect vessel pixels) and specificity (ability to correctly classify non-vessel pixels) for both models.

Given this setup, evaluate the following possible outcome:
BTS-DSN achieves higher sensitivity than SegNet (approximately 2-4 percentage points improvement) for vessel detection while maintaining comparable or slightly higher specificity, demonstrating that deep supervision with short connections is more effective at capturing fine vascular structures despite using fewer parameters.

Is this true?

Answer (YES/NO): NO